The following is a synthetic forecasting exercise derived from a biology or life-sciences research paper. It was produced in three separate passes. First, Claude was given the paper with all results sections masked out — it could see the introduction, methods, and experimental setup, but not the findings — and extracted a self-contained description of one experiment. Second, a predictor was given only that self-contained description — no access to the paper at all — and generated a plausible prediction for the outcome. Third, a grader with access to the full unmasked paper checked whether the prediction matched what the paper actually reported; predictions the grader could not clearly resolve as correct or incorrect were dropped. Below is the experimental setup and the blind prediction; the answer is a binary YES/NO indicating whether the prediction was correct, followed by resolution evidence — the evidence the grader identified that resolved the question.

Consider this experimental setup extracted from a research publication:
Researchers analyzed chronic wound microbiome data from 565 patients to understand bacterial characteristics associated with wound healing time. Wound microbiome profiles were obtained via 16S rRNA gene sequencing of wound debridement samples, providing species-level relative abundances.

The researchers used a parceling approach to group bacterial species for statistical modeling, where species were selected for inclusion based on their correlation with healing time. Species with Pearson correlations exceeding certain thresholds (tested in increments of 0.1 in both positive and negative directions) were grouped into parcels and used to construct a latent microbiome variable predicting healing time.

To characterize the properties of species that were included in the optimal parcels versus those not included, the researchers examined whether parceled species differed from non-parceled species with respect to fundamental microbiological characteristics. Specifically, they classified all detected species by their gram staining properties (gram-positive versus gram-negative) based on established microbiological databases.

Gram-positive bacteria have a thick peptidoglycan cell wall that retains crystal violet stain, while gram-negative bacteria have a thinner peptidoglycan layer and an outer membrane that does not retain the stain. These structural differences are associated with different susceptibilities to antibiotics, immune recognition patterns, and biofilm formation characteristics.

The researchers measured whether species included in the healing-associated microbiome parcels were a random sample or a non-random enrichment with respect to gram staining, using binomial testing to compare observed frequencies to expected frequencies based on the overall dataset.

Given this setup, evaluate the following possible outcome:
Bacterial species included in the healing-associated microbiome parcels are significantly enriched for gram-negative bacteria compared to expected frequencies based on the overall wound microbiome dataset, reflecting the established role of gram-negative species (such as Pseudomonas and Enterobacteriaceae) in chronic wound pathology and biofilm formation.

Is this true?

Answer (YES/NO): NO